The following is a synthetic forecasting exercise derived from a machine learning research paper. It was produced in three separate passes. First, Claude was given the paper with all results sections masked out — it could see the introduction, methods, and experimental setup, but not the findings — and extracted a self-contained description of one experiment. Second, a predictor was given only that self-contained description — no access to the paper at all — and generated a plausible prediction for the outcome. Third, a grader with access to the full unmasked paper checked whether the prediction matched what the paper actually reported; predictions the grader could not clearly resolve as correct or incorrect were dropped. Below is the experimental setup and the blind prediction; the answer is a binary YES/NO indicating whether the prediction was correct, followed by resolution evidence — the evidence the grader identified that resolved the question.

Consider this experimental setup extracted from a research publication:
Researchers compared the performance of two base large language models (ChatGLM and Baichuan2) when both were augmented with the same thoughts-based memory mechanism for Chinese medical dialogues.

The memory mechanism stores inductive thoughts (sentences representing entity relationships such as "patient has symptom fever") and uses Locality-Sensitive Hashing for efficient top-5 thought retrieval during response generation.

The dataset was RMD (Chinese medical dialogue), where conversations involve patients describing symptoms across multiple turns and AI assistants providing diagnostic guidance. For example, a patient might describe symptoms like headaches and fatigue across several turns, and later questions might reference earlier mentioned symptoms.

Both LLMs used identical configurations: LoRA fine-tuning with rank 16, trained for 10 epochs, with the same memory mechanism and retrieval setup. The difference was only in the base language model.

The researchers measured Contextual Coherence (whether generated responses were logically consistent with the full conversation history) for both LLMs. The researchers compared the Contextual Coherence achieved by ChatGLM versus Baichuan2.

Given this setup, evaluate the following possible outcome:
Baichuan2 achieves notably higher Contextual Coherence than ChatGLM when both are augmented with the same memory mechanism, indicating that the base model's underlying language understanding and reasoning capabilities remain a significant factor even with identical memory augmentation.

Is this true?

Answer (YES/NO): NO